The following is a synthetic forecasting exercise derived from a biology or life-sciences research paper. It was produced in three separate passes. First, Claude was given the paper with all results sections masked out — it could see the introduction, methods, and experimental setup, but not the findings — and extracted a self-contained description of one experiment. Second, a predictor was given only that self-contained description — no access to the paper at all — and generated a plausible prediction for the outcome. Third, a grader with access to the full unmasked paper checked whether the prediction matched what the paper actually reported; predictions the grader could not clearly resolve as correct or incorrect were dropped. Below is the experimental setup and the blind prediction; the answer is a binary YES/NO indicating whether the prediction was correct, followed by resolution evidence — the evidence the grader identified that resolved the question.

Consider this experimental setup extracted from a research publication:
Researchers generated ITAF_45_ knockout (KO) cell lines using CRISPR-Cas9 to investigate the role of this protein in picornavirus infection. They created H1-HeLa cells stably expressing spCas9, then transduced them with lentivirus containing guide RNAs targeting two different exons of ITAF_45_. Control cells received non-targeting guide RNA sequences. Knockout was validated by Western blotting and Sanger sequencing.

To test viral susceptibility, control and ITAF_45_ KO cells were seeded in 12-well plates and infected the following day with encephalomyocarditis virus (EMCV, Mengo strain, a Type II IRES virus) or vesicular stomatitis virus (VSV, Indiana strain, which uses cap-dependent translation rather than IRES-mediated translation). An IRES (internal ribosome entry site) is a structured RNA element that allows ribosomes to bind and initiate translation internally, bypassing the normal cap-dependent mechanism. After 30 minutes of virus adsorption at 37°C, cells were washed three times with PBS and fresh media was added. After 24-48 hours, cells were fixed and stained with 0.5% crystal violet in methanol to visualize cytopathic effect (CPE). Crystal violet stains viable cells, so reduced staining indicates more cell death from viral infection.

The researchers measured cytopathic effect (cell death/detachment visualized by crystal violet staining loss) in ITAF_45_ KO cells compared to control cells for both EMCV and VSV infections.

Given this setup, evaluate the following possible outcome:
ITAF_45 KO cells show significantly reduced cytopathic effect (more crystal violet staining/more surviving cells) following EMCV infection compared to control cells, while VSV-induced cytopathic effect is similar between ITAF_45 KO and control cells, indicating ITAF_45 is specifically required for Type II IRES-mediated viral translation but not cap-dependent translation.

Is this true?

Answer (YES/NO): YES